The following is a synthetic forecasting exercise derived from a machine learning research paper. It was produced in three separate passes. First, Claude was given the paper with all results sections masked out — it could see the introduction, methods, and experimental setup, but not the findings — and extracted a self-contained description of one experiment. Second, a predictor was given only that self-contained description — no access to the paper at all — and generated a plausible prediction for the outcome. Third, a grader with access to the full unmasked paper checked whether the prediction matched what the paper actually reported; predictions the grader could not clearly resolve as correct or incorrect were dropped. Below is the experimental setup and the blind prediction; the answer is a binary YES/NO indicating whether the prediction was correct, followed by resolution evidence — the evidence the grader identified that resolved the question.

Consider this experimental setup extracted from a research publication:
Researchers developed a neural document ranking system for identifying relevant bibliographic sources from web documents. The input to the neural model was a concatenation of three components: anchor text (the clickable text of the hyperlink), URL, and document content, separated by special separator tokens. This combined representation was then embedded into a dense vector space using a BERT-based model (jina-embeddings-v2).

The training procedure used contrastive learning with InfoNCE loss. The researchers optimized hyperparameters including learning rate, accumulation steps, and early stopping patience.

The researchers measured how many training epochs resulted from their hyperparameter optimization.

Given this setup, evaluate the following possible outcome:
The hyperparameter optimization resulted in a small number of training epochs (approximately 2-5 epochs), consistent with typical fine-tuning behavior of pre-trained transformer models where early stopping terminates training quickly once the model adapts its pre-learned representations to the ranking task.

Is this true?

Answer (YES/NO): NO